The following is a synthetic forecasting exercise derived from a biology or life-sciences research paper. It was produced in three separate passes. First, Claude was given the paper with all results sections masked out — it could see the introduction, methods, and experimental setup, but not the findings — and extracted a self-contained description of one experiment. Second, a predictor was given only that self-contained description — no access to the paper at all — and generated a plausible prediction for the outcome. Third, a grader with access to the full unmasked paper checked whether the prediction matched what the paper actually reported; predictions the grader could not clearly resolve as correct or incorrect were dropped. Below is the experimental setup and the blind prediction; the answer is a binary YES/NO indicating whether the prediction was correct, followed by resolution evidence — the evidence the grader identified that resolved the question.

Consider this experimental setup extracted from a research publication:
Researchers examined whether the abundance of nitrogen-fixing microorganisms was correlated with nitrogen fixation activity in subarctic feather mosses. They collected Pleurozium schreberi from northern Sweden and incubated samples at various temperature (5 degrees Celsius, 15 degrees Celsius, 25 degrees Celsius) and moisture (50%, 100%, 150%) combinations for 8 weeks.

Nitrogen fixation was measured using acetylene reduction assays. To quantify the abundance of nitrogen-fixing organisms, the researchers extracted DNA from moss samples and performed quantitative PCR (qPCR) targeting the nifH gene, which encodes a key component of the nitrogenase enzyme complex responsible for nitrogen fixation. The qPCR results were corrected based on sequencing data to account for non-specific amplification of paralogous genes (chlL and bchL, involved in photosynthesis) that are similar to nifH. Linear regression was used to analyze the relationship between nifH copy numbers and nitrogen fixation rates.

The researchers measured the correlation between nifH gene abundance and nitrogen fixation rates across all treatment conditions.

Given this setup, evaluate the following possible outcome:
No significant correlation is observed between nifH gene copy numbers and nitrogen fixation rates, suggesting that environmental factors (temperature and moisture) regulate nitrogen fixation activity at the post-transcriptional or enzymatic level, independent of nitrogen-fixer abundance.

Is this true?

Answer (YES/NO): NO